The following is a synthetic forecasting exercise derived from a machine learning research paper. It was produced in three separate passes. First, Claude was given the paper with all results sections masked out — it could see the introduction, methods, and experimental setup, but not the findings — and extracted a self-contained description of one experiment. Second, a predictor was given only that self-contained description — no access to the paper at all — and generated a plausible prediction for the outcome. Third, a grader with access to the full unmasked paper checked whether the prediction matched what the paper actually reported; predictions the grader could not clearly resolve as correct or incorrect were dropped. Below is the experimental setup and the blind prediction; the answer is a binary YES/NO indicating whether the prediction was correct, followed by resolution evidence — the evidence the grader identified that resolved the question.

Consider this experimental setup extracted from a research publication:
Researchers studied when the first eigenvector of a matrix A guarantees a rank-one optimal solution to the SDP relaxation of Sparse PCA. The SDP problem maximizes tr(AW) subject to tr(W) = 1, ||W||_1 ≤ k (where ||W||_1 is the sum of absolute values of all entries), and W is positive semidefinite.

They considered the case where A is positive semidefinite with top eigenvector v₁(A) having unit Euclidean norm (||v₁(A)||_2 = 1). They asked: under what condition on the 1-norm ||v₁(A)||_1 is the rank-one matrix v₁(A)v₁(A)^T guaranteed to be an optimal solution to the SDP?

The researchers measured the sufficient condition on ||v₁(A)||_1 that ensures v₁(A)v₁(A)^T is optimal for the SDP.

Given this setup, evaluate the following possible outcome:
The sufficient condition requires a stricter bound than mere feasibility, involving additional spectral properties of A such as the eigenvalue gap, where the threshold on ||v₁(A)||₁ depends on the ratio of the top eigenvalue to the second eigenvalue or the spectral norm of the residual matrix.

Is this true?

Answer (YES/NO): NO